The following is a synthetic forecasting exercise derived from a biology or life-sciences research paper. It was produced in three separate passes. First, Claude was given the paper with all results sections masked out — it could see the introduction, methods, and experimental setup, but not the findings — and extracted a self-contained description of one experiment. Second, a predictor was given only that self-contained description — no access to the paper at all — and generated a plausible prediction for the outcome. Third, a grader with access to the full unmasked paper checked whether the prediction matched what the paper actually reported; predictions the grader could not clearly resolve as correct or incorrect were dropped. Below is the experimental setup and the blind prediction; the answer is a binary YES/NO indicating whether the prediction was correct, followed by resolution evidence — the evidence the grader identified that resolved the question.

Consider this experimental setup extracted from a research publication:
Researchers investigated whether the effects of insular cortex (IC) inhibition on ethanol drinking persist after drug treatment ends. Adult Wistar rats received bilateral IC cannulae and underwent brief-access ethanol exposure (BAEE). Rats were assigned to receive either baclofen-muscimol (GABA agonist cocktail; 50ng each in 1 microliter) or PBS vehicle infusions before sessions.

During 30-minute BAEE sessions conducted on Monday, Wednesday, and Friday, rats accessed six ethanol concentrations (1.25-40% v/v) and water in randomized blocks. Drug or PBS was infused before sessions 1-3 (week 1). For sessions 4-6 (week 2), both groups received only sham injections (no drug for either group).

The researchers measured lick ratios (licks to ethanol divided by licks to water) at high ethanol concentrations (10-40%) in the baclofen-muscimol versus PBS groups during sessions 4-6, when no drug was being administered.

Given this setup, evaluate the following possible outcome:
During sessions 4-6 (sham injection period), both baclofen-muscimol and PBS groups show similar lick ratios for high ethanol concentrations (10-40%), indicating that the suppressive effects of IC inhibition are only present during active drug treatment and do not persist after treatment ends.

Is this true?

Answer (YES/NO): NO